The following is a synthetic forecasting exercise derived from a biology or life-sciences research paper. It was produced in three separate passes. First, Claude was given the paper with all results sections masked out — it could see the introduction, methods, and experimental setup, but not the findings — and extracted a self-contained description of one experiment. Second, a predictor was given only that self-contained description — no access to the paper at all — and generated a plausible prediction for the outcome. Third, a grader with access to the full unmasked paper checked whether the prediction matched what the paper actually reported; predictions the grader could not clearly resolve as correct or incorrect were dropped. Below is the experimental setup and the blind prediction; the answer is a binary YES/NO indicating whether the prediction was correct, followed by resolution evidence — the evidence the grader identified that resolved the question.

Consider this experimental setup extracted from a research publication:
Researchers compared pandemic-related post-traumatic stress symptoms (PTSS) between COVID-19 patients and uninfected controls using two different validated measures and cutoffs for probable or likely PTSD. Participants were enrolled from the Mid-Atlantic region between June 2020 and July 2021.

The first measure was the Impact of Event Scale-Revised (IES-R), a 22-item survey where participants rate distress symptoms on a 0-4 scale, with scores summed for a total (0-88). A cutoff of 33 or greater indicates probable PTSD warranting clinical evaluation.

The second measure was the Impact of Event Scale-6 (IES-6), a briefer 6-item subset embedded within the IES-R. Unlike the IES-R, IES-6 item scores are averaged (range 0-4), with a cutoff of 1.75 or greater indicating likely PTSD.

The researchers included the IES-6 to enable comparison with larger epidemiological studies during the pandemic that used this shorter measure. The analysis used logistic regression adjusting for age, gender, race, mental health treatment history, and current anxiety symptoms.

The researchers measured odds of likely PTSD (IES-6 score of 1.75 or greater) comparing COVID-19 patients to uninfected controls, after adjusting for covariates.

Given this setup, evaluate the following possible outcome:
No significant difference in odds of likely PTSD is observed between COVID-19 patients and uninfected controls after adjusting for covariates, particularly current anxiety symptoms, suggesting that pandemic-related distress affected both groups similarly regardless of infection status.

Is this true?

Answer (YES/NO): NO